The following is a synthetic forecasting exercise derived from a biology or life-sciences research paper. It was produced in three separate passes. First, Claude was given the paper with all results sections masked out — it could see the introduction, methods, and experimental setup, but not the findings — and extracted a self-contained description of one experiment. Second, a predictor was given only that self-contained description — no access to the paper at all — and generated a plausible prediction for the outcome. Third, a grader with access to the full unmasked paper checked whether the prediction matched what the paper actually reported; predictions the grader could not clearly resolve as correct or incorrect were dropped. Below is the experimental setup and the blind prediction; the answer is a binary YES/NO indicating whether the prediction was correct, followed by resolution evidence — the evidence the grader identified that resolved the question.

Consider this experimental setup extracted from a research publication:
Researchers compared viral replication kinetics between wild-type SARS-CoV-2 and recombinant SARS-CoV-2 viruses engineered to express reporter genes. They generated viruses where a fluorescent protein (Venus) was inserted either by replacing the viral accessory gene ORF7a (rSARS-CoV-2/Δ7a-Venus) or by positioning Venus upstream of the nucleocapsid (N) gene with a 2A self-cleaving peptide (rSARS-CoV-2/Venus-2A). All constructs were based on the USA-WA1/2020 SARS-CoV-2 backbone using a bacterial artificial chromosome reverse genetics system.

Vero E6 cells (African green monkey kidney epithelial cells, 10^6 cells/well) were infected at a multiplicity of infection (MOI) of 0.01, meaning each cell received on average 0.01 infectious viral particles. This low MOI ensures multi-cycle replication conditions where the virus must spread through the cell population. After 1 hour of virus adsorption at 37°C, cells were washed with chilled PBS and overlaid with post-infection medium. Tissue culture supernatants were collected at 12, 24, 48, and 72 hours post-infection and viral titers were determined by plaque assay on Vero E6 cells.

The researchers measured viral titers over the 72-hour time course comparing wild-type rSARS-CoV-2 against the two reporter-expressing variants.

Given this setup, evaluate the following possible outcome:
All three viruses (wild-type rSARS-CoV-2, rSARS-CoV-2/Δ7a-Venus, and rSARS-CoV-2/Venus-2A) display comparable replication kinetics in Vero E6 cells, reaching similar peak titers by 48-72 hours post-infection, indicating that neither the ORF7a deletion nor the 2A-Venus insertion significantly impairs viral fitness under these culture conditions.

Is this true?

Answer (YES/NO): YES